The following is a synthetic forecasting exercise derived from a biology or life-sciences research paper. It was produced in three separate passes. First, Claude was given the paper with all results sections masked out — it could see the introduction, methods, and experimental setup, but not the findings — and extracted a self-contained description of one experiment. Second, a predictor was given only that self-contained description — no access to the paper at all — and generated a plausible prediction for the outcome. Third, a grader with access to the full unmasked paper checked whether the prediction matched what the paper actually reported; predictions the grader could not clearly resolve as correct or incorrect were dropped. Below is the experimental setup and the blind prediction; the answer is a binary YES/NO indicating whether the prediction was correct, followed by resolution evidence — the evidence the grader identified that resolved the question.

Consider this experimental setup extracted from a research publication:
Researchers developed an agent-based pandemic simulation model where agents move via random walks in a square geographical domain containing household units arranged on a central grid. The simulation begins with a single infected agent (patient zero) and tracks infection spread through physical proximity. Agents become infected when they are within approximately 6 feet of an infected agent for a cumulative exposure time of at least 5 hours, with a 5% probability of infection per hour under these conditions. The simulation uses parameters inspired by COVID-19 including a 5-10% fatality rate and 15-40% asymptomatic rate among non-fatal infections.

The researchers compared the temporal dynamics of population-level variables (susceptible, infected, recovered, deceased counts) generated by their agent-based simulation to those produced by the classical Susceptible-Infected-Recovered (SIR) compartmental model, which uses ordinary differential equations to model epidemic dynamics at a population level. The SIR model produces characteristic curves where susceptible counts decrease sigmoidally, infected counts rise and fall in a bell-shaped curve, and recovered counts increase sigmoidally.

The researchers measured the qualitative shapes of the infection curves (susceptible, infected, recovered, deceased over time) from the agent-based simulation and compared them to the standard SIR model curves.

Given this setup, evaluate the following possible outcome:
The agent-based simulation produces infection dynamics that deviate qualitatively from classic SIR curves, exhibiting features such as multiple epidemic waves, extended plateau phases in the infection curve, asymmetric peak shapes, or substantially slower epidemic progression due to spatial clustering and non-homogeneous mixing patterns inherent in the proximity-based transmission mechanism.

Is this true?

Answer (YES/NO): NO